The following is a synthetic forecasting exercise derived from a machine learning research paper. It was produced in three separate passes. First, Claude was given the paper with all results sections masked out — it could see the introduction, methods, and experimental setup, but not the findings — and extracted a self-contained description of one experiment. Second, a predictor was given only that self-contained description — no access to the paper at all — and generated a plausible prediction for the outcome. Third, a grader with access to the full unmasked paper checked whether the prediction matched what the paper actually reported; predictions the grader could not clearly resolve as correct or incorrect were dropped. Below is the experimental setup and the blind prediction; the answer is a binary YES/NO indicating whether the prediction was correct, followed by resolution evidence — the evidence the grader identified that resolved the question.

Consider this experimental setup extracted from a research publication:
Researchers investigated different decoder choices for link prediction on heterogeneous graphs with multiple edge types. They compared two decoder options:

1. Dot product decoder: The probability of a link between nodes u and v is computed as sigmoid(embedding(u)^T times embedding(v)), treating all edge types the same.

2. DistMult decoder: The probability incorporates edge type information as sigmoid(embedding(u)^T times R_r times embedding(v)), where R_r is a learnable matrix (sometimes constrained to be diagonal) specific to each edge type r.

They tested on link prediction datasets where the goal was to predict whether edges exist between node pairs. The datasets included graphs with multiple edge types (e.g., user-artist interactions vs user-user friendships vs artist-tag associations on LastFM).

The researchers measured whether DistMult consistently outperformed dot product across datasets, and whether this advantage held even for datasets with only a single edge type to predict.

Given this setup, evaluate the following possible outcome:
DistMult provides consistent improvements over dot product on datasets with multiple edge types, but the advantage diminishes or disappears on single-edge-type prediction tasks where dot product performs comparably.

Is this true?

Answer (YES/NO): NO